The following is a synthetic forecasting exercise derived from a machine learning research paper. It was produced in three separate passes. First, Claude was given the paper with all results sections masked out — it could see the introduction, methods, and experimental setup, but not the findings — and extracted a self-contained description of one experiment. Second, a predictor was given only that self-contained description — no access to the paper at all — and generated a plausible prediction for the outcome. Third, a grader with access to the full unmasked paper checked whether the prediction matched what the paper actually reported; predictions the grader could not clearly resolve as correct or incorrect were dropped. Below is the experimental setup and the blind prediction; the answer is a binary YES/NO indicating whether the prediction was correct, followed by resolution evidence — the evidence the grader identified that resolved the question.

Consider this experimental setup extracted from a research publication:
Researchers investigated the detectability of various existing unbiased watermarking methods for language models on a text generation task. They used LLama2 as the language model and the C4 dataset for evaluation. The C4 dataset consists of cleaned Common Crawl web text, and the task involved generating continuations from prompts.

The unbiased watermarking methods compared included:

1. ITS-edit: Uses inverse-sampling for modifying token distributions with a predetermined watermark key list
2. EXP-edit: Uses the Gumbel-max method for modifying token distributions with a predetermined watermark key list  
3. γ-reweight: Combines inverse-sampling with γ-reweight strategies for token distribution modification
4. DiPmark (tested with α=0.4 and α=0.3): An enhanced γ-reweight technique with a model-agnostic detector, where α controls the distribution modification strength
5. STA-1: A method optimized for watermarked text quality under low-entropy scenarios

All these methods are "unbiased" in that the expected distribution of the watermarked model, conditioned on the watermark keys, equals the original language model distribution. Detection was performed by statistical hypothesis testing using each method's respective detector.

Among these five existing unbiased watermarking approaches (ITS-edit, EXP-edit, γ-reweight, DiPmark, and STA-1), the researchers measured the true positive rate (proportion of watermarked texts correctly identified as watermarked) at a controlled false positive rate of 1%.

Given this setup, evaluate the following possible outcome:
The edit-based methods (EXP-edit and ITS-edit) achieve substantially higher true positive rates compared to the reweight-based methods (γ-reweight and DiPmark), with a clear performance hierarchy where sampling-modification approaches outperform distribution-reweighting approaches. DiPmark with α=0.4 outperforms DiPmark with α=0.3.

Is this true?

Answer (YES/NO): NO